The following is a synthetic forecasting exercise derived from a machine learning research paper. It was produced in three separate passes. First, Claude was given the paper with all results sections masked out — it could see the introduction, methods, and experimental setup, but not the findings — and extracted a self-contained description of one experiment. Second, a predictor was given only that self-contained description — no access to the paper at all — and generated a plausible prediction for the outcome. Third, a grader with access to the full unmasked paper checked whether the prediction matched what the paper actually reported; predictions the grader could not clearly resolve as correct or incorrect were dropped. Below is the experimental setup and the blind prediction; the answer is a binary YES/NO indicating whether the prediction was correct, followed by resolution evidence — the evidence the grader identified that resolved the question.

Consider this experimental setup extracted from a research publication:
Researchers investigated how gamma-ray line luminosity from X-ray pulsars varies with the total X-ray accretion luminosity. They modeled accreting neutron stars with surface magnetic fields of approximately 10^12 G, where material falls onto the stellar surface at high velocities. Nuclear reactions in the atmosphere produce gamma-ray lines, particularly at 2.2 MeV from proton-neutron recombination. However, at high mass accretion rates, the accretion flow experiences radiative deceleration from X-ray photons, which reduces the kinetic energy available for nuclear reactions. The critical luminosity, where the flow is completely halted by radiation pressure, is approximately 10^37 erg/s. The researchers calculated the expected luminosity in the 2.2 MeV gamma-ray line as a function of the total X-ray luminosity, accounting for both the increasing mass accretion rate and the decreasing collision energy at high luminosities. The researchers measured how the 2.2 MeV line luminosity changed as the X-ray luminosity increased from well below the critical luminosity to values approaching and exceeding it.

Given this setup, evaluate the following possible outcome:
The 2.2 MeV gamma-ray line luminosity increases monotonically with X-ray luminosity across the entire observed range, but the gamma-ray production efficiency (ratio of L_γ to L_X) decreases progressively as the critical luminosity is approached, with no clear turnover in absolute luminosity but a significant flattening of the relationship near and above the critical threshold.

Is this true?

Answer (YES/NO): NO